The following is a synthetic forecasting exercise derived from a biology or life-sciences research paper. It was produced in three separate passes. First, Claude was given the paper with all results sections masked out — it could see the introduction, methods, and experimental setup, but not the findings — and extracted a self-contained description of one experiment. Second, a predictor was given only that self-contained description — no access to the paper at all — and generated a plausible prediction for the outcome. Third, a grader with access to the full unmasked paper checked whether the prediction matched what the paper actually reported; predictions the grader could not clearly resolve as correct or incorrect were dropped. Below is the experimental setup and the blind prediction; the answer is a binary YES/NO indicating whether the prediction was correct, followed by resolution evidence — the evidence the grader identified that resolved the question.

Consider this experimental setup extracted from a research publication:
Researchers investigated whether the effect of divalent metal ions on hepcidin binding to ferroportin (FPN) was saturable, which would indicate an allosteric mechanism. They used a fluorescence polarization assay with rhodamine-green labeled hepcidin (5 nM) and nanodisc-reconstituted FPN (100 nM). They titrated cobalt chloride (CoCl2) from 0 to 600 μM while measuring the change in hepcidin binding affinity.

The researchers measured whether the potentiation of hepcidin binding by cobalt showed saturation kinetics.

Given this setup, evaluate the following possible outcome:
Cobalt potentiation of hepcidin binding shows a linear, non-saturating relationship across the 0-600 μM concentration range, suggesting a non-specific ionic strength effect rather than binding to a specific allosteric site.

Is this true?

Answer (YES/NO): NO